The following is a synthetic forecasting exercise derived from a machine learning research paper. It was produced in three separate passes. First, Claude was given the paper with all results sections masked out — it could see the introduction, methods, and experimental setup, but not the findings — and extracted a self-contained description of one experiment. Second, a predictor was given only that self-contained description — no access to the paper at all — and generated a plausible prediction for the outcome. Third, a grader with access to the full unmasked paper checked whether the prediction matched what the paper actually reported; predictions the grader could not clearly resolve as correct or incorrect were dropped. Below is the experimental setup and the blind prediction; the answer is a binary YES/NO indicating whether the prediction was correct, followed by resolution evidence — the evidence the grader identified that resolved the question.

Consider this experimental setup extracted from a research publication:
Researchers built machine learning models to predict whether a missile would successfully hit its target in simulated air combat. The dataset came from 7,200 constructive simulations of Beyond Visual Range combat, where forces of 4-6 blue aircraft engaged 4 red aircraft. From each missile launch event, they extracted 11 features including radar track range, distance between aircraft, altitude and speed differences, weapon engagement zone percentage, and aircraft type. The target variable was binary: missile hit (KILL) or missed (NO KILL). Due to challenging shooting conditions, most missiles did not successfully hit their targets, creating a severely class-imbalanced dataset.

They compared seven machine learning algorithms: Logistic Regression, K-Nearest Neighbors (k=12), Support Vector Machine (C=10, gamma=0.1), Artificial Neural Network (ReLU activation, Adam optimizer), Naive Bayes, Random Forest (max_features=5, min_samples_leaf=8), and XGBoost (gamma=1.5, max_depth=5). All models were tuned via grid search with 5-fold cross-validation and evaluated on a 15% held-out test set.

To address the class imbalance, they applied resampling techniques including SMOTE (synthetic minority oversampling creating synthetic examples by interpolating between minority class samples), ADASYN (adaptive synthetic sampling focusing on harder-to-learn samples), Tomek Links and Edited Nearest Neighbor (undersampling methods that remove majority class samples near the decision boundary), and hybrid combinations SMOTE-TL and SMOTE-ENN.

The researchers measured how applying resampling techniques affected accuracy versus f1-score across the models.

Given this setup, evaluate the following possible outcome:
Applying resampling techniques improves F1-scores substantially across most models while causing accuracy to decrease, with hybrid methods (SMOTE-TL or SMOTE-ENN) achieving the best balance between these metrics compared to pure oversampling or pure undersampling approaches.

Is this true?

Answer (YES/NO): NO